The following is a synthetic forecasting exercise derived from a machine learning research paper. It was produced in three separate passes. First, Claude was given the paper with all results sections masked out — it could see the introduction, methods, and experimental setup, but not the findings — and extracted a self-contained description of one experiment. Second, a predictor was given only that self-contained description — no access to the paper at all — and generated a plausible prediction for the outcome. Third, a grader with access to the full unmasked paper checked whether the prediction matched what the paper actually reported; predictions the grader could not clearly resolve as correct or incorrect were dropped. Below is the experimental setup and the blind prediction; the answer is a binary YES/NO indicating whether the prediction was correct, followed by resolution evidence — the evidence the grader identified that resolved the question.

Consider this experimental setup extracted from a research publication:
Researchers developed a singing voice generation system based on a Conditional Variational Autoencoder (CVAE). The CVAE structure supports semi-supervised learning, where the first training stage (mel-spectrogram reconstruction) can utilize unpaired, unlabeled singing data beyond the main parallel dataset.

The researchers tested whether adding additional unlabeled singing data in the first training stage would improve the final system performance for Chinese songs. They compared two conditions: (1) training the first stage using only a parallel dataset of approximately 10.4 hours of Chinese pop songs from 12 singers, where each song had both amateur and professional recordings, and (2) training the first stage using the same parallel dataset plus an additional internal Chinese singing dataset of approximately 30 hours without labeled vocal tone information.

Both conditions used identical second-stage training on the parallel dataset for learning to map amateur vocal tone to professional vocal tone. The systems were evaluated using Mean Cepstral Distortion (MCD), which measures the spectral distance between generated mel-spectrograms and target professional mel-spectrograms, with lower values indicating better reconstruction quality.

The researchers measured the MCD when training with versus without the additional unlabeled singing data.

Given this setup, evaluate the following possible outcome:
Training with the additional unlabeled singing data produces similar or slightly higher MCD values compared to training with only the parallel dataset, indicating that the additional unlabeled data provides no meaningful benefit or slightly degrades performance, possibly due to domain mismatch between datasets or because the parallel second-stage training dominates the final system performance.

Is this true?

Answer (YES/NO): NO